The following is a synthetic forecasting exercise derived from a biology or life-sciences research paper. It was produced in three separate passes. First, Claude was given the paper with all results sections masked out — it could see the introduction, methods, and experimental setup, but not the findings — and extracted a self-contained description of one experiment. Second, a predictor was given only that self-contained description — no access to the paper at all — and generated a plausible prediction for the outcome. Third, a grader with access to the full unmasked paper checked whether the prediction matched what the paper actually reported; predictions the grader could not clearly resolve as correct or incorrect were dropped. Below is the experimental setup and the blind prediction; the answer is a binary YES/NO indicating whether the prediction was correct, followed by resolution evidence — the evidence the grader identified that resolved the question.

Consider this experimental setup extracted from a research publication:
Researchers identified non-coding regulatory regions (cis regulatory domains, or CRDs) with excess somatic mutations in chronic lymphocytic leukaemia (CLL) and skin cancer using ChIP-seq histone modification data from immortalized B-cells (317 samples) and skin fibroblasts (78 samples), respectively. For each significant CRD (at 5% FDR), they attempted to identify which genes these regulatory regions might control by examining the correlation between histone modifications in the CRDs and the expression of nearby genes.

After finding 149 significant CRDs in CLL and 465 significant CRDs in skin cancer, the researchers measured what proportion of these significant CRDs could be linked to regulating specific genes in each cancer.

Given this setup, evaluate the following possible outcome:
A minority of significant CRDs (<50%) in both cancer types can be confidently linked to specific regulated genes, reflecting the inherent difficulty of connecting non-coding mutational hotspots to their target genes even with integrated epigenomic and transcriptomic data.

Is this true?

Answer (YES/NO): NO